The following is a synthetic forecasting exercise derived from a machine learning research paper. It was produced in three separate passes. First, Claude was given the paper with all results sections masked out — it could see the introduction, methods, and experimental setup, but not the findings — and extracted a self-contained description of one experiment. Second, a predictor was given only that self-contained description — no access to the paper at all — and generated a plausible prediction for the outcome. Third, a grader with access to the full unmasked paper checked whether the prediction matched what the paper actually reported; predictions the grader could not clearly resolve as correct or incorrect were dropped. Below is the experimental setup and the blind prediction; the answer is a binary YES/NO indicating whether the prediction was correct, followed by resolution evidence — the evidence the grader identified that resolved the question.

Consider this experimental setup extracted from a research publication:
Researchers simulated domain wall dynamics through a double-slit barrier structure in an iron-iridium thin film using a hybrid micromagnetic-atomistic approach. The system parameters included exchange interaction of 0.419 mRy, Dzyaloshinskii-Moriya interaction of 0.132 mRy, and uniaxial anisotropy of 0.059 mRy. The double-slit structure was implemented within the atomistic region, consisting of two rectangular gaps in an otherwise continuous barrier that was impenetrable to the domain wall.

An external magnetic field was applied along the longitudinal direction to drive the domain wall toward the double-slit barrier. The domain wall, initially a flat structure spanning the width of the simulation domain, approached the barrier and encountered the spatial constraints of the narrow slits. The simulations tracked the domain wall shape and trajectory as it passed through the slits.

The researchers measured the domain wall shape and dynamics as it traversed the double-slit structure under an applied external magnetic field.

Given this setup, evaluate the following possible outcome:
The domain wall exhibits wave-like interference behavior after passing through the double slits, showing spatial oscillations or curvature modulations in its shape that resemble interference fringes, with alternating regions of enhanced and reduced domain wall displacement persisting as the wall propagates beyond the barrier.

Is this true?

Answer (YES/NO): NO